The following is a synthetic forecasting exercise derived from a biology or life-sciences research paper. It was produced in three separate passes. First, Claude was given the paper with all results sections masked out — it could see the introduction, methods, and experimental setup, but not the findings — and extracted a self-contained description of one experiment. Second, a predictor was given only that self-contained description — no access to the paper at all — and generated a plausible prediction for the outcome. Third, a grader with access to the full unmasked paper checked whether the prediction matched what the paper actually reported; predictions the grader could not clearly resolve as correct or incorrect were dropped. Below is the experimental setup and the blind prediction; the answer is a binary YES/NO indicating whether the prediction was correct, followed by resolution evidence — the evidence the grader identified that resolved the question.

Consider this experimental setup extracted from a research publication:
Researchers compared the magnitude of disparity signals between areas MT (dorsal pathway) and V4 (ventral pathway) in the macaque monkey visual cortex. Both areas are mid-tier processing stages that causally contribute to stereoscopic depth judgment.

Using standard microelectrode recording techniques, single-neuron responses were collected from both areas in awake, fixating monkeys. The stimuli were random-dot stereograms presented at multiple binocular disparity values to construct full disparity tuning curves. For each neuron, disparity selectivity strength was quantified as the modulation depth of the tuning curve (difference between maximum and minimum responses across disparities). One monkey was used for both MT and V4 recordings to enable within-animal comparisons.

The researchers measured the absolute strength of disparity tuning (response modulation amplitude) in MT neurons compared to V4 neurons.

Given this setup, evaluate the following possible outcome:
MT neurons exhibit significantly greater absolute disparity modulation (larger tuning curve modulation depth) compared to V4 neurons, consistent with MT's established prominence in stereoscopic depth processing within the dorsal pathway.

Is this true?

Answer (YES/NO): YES